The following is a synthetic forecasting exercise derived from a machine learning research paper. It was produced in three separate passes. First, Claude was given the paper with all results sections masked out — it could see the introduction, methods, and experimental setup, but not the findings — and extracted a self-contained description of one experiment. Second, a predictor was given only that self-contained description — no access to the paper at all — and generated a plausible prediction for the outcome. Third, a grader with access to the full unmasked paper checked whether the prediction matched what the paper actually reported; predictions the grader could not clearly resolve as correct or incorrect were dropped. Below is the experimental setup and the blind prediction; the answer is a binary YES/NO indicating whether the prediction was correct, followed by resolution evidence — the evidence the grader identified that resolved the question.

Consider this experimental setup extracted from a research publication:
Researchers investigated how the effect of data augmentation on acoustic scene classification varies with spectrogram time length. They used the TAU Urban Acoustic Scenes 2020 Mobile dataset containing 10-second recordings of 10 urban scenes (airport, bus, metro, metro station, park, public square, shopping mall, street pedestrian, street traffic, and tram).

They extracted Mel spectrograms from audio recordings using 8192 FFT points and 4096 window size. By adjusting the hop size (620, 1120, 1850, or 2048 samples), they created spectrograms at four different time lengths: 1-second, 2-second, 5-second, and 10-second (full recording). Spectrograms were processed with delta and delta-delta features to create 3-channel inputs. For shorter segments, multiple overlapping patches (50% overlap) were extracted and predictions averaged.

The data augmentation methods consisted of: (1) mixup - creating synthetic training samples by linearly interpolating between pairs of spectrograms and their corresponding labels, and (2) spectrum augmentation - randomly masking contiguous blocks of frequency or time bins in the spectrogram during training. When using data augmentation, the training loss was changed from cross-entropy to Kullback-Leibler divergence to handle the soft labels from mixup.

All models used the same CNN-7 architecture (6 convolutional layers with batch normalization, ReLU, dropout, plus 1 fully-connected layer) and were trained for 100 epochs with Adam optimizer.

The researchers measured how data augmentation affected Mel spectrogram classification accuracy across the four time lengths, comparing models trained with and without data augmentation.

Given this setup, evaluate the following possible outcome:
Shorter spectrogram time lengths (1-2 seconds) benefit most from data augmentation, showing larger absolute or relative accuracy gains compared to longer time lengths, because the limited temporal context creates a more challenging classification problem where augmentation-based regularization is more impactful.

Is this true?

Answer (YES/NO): NO